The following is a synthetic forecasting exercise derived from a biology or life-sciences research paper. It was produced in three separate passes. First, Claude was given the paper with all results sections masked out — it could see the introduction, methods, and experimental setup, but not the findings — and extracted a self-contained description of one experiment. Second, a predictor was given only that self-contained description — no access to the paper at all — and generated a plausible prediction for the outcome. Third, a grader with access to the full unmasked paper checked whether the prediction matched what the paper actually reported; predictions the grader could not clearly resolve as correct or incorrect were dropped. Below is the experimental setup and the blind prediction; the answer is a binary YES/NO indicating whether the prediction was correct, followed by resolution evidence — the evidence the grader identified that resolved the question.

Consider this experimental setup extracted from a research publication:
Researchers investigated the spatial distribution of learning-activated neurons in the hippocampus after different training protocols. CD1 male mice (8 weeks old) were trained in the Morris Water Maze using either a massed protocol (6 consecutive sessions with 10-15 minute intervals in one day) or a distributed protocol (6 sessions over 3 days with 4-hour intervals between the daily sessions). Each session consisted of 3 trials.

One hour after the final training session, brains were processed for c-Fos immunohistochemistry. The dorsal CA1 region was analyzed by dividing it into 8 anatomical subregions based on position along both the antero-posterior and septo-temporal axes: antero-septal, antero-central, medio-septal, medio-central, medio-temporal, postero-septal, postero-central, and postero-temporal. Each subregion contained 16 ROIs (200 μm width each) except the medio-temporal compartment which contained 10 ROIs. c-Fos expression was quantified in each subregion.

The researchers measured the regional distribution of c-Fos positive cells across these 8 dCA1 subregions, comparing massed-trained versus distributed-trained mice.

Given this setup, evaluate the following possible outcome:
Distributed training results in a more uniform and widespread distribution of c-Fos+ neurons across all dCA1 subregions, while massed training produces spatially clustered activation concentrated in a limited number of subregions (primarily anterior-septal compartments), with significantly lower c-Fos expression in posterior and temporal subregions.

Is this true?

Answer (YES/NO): NO